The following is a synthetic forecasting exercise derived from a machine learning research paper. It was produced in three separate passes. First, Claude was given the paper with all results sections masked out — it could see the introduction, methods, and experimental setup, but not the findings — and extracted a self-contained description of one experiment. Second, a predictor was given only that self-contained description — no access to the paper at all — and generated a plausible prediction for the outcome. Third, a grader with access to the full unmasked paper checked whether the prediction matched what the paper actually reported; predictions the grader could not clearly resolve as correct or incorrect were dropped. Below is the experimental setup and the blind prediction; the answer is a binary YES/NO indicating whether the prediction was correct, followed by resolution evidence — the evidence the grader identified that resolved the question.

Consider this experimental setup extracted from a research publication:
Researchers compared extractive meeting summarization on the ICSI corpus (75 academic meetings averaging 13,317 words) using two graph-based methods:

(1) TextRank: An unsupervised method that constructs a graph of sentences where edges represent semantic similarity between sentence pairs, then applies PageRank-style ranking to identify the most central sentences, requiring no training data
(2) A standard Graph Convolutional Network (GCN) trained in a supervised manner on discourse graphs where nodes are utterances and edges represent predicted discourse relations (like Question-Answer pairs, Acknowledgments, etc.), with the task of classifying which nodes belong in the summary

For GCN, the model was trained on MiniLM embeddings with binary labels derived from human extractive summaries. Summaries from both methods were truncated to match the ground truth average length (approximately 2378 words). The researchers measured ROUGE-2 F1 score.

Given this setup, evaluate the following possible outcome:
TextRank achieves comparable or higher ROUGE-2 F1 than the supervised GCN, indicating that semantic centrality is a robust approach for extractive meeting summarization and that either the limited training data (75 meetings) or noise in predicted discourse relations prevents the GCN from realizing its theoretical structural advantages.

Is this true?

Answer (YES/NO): YES